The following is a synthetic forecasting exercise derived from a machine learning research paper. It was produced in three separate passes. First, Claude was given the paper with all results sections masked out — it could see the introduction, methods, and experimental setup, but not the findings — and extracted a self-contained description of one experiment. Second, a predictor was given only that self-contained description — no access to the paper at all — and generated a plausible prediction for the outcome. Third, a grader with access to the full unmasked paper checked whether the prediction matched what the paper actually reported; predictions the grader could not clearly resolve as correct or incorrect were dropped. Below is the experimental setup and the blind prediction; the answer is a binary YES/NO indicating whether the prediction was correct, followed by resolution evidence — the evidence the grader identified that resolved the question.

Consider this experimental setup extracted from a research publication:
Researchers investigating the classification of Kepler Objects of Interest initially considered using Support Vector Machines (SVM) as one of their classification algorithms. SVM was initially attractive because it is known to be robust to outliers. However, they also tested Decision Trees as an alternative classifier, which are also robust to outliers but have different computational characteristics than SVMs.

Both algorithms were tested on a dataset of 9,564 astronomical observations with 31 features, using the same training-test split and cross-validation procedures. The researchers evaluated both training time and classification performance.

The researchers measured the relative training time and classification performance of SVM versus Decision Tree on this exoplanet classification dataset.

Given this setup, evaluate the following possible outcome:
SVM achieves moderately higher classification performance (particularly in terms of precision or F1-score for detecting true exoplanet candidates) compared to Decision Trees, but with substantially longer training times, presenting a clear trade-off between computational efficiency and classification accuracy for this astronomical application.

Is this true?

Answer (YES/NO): NO